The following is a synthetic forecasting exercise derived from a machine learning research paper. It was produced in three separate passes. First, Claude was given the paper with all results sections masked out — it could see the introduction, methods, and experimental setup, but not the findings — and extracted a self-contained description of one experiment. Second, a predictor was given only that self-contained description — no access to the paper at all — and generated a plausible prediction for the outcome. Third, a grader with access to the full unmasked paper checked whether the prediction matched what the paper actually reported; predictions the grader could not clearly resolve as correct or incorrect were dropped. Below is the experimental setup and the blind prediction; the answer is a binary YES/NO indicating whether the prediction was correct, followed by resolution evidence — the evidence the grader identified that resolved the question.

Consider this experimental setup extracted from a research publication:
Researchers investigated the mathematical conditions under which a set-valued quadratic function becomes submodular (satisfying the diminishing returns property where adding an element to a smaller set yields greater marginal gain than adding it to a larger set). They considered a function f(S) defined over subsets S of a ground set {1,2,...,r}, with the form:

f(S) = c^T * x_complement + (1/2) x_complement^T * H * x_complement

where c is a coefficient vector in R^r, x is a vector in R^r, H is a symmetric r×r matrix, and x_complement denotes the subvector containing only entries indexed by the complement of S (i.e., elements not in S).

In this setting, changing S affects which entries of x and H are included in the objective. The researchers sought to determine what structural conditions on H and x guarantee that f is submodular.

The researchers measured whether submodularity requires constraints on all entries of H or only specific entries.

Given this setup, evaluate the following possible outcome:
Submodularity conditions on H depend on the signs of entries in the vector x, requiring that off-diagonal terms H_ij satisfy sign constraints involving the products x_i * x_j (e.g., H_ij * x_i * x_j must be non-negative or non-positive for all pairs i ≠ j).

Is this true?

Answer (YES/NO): YES